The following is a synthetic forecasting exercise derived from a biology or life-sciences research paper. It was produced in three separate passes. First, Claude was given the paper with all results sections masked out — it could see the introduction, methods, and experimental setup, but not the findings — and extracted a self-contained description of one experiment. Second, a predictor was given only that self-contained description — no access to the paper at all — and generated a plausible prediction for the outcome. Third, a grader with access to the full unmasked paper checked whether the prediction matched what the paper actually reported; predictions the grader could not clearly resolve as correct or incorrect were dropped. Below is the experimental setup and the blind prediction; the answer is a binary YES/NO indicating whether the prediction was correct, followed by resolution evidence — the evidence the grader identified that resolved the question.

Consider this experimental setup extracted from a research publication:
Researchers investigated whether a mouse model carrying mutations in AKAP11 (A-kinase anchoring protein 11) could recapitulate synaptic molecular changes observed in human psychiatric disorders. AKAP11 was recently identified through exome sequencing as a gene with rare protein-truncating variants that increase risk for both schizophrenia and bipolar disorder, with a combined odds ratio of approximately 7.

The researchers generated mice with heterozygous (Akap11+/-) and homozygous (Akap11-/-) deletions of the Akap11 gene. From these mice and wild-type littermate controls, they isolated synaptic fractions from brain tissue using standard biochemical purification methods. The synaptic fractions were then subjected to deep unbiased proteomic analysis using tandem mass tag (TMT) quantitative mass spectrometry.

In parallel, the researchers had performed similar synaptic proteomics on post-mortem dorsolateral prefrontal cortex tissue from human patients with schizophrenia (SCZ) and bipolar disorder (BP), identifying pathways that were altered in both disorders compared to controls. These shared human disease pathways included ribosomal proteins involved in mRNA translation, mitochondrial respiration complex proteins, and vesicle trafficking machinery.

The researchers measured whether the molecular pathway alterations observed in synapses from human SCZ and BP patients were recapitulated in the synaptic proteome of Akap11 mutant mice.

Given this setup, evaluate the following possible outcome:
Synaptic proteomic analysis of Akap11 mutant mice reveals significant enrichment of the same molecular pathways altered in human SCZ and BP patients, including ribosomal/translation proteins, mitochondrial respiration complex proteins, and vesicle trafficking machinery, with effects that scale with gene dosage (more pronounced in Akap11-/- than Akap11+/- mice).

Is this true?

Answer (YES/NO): YES